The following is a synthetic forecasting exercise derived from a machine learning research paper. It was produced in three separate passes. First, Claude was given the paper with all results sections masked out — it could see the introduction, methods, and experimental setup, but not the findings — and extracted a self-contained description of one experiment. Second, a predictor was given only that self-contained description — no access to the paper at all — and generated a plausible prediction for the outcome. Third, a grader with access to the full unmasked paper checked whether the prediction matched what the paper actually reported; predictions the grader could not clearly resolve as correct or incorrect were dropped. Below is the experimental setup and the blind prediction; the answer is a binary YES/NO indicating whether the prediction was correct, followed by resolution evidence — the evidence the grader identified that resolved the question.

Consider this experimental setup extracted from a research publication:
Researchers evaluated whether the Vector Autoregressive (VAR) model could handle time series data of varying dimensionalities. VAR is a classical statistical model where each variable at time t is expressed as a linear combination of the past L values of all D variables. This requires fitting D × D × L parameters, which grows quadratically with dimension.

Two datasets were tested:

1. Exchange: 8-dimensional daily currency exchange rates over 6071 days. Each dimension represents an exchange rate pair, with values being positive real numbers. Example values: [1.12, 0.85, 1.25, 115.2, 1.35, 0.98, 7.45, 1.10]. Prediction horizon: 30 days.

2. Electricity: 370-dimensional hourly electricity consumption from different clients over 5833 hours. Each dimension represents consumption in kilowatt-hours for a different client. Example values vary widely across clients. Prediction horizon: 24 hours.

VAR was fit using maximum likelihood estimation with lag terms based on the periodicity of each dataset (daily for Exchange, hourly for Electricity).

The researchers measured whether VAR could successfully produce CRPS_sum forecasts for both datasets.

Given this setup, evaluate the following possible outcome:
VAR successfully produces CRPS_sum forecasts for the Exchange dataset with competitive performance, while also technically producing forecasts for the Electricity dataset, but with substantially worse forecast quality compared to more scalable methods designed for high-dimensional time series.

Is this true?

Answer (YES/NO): YES